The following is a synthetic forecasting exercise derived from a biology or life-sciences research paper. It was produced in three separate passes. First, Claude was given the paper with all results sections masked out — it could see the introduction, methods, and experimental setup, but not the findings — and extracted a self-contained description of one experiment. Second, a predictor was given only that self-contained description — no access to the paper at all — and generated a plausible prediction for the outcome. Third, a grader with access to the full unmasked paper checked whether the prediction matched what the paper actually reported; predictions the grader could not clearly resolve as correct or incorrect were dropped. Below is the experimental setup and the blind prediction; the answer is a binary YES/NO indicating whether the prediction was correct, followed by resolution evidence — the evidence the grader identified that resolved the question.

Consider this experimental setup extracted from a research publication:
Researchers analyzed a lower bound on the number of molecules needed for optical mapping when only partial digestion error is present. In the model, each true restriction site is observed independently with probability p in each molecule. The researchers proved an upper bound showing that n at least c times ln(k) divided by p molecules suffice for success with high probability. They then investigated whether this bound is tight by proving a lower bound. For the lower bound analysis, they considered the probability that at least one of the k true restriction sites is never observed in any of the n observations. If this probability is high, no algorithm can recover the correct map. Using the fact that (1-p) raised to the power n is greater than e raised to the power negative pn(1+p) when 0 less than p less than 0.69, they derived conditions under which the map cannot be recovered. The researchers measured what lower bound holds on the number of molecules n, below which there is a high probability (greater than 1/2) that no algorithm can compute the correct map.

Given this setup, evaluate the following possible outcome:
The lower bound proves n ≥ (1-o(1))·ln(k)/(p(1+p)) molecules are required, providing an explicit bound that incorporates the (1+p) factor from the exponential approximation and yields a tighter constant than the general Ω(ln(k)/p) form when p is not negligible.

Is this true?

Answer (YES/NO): NO